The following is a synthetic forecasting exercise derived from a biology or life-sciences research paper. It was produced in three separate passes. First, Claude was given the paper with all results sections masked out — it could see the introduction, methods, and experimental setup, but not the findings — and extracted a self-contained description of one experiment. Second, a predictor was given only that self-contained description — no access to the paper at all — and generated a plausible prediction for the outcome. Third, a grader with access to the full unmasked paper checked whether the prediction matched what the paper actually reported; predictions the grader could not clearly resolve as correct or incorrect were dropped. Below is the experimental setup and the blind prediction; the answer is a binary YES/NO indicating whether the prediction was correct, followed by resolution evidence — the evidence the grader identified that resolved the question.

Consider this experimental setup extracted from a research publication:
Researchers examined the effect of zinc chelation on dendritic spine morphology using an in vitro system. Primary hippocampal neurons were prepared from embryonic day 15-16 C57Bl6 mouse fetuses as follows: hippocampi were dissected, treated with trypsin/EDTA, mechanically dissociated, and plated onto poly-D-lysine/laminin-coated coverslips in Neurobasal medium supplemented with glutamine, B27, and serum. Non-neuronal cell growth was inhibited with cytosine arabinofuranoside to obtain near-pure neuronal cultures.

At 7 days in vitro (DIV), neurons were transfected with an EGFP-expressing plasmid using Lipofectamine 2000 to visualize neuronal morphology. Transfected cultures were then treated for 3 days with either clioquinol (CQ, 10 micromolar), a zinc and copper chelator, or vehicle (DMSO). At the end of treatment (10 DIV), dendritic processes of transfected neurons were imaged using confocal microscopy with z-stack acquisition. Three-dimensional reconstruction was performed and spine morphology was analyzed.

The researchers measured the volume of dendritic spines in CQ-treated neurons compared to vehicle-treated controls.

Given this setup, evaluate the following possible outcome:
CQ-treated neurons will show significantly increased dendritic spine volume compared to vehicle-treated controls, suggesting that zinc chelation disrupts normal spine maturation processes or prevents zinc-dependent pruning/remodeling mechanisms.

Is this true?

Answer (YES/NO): NO